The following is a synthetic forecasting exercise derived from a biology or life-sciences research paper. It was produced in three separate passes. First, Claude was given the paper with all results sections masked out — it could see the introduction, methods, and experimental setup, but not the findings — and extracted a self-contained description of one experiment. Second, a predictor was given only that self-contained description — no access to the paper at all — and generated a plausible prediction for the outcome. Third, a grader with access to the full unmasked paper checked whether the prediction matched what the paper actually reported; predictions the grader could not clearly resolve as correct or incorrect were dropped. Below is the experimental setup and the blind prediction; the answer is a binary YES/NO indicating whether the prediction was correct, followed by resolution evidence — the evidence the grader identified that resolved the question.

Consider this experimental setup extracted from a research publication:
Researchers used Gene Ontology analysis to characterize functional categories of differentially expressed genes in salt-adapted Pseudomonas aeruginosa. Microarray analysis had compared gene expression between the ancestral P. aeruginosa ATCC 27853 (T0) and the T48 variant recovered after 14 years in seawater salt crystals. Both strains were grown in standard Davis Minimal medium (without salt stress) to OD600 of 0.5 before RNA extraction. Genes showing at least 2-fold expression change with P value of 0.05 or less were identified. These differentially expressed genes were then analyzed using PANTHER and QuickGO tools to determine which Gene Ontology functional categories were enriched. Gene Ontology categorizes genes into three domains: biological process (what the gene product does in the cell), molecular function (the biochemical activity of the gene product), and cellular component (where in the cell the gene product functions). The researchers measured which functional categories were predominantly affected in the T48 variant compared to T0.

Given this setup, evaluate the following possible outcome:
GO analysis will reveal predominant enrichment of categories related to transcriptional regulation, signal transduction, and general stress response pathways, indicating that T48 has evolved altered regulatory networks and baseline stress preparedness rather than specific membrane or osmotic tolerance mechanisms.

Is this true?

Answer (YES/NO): NO